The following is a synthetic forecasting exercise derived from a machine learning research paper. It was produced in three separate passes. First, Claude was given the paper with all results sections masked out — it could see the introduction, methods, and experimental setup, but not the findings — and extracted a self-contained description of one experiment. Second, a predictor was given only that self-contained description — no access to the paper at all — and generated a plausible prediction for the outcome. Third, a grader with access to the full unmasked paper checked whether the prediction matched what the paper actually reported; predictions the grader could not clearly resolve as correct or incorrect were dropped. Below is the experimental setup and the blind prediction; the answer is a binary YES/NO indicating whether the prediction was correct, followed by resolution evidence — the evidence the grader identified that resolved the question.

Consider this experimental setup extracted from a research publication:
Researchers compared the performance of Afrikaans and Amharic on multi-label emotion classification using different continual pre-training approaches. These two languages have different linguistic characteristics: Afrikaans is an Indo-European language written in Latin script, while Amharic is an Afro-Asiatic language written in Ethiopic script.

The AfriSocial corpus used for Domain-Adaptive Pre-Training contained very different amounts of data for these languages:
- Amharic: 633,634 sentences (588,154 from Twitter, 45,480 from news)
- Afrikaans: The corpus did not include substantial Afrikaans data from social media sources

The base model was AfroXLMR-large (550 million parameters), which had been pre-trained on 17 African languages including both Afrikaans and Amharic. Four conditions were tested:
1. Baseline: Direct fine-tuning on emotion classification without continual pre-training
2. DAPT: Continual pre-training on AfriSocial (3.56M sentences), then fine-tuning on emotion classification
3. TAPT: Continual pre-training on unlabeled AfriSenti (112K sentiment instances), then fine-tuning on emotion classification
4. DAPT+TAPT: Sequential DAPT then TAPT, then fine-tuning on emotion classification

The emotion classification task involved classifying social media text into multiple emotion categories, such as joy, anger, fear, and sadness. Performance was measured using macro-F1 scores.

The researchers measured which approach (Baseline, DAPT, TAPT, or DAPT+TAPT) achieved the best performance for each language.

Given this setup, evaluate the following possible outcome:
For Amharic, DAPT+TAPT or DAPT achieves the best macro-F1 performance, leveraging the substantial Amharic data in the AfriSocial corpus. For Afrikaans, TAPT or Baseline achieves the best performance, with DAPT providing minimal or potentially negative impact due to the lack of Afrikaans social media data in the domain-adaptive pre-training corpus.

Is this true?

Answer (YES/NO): YES